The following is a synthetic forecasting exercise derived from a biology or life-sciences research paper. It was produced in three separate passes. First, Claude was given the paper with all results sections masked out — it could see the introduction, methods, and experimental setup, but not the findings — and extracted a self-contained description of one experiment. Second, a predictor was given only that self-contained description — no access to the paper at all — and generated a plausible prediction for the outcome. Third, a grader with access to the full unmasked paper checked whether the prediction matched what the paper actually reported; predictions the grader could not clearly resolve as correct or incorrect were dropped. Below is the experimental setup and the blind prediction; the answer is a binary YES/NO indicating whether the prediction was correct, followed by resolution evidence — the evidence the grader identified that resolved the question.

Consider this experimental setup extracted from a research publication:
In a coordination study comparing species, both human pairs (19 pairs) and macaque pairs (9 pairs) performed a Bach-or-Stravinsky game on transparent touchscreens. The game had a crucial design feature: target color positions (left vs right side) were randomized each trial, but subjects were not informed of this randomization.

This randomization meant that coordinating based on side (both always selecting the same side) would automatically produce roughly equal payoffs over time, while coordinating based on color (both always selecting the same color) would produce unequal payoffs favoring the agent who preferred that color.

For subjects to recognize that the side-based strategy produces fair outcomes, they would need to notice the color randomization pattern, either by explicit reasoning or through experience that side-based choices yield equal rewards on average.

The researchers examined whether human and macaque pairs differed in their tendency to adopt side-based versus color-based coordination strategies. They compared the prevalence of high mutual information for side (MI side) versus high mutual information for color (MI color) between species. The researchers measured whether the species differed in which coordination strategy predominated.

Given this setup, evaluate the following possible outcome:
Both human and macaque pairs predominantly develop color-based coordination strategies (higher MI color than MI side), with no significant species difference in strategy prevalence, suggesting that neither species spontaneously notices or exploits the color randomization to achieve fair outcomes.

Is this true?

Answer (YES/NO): NO